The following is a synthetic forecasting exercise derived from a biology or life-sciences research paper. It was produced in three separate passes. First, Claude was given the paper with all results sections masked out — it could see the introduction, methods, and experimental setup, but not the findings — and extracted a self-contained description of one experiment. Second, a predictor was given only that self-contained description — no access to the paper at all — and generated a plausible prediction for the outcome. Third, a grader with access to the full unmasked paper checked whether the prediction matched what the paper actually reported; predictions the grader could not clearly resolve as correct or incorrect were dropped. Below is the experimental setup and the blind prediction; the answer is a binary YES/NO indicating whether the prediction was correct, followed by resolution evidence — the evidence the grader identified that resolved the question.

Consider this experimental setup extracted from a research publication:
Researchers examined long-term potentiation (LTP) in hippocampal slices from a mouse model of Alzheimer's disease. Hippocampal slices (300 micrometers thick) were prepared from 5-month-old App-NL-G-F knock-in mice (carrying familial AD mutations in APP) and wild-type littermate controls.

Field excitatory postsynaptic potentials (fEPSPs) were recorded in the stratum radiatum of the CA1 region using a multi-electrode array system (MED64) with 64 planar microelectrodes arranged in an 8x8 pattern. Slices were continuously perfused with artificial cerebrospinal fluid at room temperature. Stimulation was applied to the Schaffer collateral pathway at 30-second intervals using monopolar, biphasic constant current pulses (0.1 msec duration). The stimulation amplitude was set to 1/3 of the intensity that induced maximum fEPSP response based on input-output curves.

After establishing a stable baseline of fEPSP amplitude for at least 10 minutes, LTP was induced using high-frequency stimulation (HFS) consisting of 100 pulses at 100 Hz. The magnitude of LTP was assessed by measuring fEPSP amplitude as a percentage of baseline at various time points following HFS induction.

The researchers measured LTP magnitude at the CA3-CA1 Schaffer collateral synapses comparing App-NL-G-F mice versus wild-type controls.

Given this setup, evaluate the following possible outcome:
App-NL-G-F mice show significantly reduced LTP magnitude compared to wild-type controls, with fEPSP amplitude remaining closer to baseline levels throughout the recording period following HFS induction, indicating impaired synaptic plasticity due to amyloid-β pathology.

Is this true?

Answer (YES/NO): NO